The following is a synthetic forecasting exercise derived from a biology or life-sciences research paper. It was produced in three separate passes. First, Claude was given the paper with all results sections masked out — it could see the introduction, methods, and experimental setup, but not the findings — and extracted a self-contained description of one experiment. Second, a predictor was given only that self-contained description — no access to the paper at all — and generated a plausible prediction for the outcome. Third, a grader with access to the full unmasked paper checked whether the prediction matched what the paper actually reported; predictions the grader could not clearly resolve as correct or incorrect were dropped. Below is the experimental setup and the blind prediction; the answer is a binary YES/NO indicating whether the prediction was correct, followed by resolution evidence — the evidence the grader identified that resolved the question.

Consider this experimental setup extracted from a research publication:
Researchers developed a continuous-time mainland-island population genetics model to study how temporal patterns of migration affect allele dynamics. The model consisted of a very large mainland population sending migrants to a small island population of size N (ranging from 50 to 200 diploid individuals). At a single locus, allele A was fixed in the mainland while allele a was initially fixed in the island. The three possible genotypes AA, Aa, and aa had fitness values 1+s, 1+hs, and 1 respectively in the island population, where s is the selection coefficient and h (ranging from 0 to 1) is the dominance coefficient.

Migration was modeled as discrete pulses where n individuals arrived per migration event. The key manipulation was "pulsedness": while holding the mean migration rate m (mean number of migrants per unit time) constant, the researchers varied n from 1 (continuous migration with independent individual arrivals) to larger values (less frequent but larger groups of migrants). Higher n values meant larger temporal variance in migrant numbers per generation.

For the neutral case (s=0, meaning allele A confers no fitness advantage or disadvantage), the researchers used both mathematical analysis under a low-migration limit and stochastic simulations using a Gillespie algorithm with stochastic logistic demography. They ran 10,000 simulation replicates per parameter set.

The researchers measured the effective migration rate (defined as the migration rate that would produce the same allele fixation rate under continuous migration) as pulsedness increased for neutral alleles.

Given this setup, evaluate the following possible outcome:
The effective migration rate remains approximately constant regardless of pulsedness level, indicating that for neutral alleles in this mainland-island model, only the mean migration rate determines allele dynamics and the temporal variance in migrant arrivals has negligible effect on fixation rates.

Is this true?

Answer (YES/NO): NO